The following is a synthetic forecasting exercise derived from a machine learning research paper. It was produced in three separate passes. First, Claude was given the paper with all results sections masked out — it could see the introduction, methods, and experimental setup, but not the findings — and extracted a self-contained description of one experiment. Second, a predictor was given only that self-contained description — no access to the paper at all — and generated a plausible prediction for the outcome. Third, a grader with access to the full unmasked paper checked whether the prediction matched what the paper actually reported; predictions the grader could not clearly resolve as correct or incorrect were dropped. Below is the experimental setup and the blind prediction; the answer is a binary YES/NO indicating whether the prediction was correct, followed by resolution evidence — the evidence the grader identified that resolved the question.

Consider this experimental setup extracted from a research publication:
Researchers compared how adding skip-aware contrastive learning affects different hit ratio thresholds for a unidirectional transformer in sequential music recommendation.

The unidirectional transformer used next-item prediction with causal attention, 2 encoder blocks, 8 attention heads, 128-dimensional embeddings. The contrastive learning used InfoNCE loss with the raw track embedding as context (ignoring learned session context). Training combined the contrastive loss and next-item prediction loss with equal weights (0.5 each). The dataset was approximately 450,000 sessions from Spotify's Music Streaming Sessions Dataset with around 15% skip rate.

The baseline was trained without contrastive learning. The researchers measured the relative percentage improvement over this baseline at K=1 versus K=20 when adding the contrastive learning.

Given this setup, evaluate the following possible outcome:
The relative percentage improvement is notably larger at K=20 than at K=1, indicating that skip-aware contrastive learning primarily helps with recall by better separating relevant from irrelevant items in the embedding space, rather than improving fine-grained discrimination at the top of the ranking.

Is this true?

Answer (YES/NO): NO